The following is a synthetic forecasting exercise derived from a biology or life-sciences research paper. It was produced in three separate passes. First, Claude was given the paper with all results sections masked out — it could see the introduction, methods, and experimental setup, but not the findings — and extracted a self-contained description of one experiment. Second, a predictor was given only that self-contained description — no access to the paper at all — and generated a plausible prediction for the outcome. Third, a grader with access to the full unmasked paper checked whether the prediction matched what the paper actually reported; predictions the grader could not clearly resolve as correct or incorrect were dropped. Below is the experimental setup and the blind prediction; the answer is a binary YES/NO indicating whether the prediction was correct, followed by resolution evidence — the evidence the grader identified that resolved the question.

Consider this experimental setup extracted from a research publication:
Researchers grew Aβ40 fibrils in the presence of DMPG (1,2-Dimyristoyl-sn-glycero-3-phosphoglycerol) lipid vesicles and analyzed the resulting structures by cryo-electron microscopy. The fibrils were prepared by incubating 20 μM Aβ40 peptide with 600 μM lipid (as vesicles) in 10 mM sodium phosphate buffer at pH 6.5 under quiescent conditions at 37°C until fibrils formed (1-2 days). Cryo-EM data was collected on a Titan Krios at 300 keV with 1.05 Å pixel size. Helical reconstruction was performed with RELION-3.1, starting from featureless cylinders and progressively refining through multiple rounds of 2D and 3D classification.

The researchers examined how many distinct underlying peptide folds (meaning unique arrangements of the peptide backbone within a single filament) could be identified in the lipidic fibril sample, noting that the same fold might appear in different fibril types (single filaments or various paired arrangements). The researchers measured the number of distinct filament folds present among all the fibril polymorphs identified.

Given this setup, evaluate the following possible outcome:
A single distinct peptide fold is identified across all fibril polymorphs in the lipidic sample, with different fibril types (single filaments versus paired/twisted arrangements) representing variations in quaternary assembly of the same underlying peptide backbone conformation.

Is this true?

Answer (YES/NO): NO